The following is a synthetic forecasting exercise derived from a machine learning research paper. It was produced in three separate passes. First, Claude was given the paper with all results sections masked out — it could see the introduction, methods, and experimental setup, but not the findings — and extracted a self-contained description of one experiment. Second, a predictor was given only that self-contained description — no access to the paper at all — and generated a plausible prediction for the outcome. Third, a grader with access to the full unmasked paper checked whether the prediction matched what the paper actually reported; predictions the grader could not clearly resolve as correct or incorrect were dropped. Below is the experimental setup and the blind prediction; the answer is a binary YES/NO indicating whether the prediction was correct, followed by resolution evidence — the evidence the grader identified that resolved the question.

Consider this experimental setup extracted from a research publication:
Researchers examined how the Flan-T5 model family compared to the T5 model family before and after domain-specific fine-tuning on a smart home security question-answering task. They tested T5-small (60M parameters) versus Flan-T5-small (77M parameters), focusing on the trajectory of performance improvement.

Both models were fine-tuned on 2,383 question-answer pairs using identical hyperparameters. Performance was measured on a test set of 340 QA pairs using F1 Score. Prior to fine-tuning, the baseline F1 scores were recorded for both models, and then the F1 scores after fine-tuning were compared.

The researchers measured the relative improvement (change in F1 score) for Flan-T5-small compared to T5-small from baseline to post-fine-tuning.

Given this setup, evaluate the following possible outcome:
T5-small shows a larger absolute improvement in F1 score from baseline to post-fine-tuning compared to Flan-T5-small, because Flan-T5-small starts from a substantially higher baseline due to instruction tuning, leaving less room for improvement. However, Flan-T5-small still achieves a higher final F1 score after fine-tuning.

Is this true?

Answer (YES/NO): NO